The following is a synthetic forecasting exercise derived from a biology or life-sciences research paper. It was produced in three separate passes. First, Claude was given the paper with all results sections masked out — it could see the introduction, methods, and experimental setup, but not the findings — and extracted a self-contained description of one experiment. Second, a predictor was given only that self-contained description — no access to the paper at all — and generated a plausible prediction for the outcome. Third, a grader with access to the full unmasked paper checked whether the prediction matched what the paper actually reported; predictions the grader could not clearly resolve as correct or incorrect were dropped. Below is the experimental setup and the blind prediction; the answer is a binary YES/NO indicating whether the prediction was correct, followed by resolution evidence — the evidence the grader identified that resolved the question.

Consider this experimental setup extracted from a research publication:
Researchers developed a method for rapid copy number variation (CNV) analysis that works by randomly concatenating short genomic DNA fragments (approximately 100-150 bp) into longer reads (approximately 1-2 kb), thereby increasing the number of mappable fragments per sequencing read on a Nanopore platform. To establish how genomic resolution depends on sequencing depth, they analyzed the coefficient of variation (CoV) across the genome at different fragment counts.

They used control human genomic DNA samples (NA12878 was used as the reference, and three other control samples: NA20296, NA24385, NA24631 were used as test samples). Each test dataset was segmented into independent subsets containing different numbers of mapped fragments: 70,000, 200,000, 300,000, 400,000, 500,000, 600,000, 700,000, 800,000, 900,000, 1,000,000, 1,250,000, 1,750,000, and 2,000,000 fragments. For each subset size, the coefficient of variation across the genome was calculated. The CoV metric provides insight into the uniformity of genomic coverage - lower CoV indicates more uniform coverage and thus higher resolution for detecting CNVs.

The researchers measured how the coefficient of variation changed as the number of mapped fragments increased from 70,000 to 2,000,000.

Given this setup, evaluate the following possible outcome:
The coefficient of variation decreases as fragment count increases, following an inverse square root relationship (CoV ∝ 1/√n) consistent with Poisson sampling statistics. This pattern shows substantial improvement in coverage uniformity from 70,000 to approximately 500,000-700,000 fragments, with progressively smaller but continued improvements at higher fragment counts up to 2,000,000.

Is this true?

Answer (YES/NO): NO